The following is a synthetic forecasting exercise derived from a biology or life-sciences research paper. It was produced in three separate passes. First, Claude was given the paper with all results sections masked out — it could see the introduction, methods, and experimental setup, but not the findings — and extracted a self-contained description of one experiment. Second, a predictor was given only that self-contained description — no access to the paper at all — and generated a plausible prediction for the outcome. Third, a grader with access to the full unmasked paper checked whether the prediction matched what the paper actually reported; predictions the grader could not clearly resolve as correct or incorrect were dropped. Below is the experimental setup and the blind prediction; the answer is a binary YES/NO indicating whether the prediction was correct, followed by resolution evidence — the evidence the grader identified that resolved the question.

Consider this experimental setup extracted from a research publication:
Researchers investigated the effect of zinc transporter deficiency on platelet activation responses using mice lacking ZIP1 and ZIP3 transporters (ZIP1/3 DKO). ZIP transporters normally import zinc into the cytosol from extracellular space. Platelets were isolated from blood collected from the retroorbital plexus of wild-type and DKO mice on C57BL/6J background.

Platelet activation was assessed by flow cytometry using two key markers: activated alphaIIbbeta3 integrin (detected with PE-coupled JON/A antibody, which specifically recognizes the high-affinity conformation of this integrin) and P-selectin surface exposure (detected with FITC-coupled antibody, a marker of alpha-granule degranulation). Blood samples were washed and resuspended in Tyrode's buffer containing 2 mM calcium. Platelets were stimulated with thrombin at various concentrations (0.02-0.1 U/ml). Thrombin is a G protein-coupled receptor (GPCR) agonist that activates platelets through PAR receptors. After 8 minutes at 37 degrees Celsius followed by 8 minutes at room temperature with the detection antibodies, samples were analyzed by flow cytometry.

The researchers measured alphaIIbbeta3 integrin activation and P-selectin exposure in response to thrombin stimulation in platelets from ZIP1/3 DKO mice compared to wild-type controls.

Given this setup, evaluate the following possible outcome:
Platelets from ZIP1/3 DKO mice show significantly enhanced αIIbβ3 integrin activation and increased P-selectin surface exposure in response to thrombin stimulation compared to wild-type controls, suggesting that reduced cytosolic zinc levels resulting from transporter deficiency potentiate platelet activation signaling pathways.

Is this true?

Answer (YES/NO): NO